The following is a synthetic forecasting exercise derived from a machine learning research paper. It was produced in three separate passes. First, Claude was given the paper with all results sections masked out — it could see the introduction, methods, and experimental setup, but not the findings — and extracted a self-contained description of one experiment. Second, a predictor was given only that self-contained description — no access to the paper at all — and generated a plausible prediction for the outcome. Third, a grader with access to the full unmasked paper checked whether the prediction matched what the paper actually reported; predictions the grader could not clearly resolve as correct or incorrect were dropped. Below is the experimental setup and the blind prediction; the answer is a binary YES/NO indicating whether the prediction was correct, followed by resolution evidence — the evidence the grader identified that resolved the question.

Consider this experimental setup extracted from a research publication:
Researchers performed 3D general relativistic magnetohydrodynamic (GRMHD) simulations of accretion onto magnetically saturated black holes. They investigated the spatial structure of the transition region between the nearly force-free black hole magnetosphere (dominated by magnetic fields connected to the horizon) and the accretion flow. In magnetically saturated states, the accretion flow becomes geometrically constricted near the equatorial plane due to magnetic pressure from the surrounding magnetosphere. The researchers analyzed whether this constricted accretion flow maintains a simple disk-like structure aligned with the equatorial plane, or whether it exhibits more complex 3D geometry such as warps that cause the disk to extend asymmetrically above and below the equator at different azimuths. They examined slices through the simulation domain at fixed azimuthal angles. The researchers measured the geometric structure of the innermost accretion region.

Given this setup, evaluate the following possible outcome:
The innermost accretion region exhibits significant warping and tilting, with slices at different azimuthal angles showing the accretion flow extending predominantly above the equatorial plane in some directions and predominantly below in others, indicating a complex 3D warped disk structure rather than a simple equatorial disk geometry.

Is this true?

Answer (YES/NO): YES